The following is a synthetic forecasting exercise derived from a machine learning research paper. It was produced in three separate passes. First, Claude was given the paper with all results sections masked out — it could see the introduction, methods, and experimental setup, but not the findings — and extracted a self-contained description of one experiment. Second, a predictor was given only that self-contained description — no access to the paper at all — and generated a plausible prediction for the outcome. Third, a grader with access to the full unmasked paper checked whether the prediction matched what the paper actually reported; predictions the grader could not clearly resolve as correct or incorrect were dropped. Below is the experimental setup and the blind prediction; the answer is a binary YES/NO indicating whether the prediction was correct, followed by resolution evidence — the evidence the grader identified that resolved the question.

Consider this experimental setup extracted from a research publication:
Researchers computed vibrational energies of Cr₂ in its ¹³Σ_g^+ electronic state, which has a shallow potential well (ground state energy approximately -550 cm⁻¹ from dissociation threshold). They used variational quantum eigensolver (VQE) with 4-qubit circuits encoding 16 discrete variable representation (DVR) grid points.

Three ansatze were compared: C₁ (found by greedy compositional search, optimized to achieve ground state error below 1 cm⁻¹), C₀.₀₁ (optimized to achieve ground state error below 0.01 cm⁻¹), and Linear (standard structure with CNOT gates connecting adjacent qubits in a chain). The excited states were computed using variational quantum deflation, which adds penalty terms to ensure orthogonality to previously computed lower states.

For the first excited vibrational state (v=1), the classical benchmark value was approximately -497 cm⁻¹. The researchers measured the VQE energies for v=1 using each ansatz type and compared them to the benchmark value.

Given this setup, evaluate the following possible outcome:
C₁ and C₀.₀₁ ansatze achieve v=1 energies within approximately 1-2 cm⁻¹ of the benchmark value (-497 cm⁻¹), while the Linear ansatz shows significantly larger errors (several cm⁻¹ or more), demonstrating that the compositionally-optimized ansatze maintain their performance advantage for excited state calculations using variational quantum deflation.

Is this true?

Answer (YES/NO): NO